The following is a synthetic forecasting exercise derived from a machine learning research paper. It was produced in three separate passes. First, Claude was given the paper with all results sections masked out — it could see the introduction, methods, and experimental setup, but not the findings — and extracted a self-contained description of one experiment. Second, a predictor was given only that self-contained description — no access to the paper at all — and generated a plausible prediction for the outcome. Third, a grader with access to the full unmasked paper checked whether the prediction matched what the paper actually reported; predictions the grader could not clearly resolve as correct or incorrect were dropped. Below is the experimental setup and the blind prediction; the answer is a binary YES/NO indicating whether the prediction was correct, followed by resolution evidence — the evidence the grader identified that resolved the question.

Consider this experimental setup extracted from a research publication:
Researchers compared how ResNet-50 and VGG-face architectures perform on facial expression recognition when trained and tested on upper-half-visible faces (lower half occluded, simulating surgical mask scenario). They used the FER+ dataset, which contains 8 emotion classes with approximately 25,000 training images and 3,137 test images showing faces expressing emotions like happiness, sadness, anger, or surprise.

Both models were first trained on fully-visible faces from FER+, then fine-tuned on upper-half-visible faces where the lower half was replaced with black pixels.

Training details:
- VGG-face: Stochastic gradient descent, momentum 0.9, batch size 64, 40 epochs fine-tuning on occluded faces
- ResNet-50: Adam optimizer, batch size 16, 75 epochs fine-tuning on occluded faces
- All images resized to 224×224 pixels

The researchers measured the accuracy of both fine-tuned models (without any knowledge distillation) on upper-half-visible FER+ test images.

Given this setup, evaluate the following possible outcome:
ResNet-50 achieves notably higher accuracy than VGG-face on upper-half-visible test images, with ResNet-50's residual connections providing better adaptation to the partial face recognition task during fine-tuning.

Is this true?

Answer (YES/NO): NO